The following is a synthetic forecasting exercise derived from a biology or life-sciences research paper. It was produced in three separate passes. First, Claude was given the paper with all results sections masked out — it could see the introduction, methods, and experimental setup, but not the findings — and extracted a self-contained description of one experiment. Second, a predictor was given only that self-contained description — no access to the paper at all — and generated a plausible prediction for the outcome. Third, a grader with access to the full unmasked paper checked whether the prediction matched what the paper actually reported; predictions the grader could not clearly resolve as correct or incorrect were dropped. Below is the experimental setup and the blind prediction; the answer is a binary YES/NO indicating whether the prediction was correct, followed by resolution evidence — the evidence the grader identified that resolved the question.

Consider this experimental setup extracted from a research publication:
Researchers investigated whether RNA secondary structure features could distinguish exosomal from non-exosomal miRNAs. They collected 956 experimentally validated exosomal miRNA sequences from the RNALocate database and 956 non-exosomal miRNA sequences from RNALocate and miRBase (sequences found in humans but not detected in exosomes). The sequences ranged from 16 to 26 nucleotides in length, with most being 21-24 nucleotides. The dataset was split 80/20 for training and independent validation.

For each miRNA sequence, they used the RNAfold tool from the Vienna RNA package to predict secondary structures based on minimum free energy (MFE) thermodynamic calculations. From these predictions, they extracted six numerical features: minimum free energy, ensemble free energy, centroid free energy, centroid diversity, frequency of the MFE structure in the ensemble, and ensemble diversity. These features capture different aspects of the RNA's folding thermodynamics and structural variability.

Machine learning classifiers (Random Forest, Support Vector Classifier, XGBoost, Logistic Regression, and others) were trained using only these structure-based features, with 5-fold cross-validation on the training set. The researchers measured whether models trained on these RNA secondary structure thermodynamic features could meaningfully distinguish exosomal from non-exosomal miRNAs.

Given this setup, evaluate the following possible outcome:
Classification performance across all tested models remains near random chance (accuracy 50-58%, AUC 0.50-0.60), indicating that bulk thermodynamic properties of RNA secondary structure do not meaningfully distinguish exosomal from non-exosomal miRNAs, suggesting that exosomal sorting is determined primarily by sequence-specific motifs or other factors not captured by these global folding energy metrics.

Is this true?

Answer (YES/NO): YES